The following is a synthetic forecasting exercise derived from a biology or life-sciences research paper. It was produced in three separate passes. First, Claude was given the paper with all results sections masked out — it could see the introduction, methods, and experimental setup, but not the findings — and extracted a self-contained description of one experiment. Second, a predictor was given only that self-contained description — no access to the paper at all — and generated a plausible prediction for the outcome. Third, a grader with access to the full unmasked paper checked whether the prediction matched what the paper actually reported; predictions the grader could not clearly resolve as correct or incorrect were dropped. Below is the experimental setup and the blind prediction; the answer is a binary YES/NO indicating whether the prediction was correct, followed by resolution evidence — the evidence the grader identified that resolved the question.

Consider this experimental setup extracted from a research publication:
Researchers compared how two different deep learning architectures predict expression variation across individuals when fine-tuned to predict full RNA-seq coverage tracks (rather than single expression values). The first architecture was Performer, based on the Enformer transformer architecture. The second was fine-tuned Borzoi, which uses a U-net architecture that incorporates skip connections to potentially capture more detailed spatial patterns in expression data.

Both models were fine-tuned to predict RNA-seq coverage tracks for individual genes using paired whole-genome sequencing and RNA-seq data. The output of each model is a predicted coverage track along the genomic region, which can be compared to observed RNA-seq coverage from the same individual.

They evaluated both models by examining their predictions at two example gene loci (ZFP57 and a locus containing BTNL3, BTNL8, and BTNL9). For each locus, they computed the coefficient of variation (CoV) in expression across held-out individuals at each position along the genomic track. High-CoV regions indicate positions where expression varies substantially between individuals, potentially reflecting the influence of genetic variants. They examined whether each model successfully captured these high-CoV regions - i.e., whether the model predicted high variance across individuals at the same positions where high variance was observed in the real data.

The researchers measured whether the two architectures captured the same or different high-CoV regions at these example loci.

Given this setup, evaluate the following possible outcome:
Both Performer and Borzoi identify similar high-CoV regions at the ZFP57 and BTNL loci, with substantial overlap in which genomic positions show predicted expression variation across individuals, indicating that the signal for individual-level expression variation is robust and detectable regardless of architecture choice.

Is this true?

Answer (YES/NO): NO